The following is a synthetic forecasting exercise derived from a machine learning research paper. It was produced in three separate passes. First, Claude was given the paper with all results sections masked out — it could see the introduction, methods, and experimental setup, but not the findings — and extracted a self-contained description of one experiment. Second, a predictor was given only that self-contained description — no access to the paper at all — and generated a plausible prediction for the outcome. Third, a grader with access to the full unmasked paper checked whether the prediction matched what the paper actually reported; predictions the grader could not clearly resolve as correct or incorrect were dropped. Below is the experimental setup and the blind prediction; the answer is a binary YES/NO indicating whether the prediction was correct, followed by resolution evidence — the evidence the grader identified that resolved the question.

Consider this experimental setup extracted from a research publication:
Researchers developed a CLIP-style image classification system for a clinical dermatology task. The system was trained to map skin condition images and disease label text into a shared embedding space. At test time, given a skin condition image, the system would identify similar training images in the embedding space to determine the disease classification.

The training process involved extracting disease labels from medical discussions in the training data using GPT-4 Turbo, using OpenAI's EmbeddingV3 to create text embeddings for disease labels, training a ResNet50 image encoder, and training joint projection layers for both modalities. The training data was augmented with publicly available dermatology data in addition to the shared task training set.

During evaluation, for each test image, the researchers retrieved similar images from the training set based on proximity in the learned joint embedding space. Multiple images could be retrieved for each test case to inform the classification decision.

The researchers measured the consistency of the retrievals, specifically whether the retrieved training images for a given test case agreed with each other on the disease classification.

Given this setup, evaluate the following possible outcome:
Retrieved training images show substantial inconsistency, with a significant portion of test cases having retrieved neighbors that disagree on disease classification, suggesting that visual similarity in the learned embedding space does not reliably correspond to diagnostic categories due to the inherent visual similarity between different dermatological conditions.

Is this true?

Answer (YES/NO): YES